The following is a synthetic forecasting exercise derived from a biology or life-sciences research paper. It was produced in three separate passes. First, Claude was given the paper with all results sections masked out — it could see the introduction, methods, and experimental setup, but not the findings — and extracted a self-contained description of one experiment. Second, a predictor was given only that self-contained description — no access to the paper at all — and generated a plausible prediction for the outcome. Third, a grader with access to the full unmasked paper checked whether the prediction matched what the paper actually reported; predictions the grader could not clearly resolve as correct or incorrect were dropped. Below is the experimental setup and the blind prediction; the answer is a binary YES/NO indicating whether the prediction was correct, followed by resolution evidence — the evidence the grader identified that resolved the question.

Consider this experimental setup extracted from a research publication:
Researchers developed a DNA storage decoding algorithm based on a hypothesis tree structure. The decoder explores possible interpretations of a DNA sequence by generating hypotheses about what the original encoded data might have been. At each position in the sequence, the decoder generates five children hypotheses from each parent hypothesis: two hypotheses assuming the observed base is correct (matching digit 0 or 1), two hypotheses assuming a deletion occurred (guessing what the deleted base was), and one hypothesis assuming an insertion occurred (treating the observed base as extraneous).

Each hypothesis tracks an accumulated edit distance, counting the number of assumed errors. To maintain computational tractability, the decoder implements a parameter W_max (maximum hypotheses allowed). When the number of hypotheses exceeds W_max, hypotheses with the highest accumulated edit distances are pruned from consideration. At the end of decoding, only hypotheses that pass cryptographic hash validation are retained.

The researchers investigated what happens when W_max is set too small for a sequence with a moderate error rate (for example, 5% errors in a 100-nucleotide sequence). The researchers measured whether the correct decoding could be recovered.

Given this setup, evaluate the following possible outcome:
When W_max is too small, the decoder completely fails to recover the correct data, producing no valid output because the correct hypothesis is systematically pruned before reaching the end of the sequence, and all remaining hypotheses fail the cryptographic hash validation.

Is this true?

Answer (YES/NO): YES